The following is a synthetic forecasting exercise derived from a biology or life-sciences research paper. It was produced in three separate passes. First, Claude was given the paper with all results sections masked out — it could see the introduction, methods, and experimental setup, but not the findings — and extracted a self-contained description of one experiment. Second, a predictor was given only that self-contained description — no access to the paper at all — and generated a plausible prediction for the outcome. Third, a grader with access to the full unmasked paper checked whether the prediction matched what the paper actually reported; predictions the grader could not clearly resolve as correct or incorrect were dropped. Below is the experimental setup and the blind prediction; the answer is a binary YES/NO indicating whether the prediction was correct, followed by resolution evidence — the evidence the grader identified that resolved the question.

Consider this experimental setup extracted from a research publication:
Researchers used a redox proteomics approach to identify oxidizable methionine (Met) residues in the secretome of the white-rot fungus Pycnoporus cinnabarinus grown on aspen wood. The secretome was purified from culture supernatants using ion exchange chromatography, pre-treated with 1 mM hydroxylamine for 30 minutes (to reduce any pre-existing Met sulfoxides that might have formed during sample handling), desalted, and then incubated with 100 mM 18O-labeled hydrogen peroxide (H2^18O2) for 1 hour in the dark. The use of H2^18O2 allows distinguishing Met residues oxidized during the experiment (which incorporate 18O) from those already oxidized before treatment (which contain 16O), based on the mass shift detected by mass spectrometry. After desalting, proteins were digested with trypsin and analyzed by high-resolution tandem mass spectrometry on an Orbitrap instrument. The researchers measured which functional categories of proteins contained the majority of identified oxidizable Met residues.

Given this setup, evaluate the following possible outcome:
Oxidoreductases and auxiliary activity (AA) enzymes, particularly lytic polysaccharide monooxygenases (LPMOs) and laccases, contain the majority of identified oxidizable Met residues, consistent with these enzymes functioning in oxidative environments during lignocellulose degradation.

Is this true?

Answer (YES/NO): NO